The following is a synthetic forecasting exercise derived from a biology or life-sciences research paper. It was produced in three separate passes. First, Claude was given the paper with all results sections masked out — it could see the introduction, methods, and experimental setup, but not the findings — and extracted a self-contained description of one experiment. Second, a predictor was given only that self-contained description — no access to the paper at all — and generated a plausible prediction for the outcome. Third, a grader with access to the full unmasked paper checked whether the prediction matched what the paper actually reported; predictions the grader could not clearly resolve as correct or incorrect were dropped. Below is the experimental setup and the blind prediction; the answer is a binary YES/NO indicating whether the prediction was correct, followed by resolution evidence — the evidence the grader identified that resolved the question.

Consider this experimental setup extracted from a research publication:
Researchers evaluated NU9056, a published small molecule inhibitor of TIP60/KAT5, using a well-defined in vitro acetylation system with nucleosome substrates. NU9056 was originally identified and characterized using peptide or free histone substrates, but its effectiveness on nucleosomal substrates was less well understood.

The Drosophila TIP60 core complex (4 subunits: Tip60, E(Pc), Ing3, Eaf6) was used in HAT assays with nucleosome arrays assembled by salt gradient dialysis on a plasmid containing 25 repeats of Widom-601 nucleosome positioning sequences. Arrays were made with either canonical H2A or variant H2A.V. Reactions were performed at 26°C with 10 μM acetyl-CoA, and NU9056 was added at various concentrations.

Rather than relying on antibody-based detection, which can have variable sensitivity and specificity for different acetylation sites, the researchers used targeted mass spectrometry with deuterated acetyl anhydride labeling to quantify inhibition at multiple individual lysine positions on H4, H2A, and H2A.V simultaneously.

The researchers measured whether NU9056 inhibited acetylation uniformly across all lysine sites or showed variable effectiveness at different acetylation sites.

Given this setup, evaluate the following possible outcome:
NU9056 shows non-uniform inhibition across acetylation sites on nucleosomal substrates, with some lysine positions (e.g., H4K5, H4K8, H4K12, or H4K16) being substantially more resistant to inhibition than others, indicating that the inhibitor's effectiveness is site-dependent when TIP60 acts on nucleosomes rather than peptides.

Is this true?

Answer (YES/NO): YES